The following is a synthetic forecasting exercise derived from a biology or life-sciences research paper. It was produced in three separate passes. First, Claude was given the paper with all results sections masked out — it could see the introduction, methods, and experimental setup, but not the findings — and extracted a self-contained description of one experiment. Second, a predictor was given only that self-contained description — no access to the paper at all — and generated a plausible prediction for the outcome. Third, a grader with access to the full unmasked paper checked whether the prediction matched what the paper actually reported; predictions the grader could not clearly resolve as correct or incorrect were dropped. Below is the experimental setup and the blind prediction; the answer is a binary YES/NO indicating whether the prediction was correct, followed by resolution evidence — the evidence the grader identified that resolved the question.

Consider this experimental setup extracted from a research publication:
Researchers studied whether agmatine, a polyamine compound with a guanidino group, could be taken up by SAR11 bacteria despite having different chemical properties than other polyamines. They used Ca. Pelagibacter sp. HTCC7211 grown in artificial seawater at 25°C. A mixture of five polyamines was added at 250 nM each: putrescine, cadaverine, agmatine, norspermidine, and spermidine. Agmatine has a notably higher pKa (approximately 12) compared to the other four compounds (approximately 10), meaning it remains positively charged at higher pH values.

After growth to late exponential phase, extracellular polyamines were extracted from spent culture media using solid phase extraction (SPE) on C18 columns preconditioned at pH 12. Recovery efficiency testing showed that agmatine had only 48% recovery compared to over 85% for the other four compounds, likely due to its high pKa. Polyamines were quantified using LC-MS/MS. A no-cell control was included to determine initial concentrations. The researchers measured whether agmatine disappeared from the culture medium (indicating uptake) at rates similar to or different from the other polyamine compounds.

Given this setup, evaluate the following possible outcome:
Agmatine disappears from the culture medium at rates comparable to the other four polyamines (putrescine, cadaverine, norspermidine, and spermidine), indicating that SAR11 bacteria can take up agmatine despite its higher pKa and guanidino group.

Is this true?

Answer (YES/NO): NO